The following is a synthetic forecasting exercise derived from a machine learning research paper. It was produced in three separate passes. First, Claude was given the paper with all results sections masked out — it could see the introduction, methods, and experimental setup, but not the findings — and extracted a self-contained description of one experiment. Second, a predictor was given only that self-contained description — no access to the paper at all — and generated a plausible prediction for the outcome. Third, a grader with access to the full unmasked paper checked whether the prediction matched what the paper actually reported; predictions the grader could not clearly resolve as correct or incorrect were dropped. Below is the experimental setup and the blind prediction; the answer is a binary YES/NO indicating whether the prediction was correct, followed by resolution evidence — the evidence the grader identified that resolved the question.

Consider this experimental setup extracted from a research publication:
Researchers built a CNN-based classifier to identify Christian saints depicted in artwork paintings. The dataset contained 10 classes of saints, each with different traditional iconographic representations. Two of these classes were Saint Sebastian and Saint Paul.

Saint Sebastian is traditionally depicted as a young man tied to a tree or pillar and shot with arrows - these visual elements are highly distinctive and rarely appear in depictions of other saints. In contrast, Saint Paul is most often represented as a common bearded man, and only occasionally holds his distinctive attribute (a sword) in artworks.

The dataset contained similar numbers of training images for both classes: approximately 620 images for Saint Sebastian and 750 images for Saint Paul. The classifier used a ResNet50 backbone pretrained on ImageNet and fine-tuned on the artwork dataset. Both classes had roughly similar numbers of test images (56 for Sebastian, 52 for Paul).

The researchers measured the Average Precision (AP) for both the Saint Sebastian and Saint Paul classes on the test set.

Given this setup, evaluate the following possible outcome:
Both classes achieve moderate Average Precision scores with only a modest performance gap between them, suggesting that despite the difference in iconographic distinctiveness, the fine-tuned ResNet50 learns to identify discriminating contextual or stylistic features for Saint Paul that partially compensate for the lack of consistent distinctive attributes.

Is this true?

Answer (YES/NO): NO